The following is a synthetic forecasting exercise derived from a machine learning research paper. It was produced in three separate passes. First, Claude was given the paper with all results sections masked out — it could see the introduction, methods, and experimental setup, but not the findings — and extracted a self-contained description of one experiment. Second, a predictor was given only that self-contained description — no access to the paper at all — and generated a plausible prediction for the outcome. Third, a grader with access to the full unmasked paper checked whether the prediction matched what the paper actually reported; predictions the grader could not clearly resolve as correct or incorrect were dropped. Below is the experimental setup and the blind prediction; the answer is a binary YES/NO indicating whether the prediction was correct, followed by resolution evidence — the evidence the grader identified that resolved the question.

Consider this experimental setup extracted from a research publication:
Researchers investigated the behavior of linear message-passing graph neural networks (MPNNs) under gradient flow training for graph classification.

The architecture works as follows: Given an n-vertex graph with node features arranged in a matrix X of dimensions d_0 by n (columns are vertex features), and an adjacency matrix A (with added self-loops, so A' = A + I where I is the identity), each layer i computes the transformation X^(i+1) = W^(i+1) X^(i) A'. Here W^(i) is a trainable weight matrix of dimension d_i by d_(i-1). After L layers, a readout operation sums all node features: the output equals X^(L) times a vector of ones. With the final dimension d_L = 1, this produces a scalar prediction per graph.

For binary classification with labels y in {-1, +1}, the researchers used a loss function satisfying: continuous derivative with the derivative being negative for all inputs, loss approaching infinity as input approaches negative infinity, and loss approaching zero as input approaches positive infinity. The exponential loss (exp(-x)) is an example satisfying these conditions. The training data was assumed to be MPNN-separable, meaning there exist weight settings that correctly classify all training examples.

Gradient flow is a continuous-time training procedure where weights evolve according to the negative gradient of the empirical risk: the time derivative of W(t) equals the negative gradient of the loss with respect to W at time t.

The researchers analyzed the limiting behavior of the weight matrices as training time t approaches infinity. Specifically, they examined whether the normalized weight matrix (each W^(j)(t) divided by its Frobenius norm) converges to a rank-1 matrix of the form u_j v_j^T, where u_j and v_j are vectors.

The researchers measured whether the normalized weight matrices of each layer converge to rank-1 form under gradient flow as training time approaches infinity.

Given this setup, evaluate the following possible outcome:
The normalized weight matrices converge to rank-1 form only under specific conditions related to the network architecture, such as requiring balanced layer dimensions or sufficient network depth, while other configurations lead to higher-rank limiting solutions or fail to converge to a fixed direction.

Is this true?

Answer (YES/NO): NO